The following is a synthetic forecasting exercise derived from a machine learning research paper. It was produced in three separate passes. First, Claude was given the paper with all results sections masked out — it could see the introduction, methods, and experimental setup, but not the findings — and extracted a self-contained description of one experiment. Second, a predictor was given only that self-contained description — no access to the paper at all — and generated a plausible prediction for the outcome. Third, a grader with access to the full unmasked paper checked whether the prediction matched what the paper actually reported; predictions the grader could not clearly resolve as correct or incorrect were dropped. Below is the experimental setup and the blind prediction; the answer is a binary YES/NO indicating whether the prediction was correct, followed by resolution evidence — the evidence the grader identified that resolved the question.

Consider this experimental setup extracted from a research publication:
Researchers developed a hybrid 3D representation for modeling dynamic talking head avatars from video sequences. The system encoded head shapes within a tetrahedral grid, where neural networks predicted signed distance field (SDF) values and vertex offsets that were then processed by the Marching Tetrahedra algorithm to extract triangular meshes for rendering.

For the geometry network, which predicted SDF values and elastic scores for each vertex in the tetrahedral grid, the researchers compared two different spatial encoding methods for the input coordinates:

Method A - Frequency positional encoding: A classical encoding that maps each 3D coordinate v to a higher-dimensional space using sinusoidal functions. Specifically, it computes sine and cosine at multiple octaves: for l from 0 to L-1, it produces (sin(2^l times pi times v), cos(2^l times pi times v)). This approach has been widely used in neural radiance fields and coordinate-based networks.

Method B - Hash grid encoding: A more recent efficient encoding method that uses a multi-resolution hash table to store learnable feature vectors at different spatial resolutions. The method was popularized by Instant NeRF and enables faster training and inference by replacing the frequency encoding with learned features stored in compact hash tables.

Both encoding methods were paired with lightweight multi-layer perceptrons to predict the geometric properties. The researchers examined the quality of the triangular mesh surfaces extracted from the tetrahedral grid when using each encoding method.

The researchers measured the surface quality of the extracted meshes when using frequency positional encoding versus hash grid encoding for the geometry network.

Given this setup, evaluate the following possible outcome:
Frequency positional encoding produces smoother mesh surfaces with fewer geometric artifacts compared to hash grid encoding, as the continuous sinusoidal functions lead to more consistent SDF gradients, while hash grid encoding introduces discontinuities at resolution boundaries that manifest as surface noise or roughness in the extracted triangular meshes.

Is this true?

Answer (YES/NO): YES